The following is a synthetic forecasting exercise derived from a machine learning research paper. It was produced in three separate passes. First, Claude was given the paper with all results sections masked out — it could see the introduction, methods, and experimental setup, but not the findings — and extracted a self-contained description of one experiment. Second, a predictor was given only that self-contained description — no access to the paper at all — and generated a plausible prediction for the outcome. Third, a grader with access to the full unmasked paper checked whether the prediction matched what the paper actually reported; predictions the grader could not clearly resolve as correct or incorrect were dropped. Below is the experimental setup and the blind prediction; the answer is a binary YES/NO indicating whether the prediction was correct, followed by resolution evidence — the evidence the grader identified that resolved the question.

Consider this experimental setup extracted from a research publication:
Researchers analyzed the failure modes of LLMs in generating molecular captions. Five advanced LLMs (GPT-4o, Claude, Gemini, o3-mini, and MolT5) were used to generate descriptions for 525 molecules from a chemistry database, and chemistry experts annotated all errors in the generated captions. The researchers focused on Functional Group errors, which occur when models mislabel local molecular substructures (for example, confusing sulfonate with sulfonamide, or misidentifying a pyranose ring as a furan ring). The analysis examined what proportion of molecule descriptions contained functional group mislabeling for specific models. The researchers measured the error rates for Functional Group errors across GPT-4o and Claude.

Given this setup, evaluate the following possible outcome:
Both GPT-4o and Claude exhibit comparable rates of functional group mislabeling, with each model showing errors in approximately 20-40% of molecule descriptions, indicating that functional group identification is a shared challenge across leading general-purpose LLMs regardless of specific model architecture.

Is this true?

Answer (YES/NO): NO